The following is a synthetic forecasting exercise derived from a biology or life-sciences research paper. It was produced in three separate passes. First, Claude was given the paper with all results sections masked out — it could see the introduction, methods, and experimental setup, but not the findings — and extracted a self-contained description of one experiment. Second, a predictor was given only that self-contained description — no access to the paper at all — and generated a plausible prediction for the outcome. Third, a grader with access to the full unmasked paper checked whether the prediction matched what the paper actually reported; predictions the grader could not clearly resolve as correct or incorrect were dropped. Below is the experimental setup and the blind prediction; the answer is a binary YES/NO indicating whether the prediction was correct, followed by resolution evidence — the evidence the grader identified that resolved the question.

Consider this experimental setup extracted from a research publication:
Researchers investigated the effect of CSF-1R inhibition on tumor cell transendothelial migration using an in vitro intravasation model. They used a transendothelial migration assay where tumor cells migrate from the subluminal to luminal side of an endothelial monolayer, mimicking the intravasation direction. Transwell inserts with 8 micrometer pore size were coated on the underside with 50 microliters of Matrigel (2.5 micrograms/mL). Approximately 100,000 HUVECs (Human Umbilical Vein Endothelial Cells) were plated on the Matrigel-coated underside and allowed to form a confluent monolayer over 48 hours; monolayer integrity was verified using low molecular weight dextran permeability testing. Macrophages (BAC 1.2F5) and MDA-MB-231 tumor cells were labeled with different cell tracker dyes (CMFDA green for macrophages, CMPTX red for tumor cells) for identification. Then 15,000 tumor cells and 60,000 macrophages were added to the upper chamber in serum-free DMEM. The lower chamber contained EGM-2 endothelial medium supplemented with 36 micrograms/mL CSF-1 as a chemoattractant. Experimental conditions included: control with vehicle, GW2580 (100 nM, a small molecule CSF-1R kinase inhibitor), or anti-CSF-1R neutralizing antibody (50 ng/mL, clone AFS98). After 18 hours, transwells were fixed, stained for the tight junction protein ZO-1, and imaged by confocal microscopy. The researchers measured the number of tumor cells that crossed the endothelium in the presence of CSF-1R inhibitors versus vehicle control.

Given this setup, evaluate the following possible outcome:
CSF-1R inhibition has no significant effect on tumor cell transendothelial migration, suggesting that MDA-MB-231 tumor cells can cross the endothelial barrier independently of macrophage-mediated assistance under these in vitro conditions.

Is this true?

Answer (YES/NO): NO